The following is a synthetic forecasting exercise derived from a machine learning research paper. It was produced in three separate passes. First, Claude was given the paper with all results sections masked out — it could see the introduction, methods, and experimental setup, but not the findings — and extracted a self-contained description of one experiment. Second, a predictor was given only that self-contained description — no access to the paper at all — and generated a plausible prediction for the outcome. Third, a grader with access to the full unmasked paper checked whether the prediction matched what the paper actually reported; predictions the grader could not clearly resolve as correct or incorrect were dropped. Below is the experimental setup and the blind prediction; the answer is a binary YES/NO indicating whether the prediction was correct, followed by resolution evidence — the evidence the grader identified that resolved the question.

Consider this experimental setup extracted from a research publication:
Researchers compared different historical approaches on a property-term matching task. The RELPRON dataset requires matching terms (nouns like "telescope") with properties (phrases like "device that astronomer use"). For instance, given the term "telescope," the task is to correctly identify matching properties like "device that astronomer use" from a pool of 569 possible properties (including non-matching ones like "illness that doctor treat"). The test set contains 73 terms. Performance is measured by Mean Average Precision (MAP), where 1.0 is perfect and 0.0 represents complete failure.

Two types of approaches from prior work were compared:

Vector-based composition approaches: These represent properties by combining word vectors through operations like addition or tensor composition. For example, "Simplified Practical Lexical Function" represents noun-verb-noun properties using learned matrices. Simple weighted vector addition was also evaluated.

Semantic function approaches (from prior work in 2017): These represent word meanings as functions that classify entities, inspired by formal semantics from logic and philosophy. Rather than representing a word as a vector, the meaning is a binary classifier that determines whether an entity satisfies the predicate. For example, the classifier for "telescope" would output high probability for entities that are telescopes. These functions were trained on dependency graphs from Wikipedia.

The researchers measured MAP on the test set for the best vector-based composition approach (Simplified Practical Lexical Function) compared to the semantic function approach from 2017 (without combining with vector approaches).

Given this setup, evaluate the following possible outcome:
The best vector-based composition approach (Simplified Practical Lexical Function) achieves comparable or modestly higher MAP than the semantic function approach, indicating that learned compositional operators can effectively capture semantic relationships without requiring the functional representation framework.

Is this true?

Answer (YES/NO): NO